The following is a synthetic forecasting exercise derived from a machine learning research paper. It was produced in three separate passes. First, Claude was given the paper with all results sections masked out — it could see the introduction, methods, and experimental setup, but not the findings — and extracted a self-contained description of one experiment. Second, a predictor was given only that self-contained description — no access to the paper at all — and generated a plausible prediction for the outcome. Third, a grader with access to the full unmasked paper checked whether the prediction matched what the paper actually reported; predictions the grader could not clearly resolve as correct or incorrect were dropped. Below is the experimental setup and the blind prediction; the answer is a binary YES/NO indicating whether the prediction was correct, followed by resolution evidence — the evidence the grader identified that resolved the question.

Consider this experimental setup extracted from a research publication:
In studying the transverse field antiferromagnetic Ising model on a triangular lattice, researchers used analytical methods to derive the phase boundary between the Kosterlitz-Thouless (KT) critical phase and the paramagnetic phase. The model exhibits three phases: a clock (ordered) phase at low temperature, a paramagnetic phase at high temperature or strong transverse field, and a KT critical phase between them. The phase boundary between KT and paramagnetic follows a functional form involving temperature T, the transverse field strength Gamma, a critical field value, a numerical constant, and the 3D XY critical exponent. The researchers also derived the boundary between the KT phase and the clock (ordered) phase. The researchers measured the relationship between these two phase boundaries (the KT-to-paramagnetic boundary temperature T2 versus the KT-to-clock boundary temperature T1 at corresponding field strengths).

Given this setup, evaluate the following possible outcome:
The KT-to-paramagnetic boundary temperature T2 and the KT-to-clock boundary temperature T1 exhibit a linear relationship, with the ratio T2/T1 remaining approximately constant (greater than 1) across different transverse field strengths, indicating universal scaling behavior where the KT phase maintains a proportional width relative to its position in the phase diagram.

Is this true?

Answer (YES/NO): YES